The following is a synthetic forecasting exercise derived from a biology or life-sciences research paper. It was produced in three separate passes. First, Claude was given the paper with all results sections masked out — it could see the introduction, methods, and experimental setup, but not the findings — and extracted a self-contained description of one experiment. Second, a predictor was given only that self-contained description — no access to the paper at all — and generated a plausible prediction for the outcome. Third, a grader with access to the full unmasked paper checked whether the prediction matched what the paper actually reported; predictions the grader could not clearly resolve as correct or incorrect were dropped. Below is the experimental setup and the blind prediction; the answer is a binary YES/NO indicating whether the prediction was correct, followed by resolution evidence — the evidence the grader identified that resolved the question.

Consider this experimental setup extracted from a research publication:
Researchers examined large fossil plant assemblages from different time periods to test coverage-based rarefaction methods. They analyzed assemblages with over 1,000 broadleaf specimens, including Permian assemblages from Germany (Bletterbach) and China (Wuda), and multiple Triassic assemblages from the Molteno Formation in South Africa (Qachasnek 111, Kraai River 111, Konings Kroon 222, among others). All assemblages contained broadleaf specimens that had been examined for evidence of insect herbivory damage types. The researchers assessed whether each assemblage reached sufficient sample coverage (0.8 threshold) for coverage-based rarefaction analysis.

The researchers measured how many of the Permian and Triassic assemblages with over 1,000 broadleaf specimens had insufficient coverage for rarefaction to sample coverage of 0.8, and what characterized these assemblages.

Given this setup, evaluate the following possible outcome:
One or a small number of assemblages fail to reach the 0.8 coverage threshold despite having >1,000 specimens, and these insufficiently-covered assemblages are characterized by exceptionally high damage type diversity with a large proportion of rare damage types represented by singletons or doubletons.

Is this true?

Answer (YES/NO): NO